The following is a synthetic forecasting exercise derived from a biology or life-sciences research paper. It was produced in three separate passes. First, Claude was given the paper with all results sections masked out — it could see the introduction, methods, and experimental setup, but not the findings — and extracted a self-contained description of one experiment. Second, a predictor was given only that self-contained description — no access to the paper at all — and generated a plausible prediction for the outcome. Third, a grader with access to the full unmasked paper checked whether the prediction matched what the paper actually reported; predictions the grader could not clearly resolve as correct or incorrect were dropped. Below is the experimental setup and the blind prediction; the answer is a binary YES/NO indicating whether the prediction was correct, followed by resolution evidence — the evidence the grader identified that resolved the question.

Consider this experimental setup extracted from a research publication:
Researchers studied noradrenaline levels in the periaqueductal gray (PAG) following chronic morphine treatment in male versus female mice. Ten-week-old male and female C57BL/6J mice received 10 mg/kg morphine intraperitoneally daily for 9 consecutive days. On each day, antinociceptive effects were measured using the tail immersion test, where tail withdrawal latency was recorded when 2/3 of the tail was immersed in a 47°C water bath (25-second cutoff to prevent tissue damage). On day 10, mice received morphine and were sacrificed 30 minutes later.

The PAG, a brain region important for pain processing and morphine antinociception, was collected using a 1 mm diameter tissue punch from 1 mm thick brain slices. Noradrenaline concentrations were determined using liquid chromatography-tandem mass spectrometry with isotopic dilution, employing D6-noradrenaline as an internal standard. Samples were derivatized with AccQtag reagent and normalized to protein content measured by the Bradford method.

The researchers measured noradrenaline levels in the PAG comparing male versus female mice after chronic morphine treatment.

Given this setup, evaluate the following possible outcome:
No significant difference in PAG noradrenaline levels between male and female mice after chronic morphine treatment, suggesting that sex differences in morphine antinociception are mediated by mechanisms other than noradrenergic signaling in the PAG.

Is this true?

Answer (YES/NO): NO